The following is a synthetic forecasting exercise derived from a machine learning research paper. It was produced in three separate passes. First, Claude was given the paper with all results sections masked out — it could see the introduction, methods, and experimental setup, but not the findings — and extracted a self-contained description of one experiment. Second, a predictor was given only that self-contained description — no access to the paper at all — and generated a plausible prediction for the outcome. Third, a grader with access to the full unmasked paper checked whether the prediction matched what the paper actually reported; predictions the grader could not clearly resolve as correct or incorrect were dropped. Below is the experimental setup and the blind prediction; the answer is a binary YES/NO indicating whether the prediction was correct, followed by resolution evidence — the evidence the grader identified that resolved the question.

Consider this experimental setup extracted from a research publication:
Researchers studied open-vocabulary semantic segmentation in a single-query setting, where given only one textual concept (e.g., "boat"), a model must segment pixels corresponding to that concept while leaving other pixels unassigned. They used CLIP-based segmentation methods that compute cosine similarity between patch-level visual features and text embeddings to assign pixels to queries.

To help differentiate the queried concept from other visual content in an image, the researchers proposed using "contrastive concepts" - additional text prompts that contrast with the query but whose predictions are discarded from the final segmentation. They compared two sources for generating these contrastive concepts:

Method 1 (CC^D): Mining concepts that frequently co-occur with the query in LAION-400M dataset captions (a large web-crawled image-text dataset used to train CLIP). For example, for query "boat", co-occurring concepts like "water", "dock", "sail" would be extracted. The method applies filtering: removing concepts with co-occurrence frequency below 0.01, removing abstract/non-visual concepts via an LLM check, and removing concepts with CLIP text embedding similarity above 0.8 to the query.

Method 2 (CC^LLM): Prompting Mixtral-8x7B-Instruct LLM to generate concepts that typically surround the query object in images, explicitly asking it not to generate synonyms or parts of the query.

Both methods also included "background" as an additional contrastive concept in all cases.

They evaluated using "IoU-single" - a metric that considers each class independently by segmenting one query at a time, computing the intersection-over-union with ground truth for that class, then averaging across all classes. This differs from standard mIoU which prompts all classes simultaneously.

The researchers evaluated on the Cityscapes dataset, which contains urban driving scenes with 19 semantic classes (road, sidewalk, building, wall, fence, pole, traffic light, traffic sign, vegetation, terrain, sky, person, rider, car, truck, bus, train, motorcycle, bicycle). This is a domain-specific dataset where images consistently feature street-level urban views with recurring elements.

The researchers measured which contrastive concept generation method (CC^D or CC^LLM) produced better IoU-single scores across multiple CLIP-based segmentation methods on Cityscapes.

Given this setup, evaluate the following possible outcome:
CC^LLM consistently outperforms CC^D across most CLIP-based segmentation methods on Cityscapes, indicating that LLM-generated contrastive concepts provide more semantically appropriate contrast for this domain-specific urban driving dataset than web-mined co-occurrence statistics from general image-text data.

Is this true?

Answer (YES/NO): YES